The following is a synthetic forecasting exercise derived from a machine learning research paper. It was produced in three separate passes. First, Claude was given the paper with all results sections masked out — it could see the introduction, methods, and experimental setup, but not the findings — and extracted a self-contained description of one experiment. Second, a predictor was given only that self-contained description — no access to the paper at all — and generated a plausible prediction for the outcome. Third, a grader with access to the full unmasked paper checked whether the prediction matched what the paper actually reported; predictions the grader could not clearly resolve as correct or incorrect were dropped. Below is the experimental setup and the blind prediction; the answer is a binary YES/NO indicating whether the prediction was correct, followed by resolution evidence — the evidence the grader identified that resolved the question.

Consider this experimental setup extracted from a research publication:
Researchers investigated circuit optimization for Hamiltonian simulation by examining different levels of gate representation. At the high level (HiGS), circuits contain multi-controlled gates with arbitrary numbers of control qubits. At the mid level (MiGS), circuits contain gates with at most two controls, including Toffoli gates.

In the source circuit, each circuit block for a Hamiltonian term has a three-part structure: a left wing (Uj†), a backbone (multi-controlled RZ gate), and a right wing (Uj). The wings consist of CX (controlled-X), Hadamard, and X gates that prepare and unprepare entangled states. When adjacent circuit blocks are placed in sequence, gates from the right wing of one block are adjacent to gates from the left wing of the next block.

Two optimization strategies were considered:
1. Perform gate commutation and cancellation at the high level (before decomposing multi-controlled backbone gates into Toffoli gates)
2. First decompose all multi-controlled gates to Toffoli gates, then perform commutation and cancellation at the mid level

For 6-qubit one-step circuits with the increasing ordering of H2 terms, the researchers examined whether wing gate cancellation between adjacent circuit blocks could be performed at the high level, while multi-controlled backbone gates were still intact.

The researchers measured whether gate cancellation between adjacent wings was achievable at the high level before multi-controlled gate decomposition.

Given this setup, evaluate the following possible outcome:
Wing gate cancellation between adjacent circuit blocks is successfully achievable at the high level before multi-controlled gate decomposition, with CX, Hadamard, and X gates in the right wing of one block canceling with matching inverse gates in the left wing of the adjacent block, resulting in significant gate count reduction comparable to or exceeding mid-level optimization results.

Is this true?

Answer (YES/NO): YES